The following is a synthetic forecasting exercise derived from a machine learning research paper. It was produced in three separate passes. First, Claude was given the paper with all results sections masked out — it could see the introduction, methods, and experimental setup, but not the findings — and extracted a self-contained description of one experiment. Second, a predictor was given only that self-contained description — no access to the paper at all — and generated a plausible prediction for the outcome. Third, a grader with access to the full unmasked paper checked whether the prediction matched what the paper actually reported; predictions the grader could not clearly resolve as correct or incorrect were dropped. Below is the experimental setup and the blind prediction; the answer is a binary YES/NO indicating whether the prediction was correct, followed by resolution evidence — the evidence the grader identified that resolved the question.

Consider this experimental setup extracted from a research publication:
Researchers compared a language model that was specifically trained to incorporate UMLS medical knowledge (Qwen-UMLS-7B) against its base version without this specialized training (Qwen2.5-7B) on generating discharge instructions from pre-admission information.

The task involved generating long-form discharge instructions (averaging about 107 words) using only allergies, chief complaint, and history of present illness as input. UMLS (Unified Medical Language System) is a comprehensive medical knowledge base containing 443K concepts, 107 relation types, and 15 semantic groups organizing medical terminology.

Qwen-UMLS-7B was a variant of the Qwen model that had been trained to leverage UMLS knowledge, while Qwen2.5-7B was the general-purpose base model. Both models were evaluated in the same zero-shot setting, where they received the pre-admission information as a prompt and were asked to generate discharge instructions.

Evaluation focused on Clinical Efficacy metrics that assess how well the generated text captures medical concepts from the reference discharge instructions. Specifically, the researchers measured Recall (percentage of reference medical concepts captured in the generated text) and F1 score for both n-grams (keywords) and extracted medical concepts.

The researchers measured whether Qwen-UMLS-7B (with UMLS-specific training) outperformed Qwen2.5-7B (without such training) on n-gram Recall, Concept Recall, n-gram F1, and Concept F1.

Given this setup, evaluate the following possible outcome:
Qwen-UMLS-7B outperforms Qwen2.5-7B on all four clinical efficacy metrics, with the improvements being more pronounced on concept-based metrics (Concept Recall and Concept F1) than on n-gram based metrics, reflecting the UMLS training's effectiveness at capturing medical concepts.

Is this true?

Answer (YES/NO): NO